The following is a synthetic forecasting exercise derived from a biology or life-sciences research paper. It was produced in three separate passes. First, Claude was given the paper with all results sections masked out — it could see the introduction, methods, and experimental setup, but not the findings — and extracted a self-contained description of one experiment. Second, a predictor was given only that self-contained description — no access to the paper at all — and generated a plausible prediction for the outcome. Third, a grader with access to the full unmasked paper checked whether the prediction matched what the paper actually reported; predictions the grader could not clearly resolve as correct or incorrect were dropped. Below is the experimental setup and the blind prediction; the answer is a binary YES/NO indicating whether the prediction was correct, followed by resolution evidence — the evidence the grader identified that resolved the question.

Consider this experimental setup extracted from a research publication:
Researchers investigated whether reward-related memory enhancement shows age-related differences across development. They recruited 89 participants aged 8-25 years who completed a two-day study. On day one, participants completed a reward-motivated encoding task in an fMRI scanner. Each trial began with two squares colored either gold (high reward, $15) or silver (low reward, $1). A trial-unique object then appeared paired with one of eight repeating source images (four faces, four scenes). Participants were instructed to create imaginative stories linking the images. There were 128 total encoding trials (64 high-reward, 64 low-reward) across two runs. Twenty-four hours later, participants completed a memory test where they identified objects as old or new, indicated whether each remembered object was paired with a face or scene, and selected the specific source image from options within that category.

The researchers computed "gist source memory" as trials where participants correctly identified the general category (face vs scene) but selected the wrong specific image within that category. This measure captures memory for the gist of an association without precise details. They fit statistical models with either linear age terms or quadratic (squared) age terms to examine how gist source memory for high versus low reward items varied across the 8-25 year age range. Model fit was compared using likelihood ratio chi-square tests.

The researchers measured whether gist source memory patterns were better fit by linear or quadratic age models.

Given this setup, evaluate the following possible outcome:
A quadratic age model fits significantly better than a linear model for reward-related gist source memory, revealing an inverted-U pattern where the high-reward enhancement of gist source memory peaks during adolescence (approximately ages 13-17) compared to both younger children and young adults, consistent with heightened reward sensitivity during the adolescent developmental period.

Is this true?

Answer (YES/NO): NO